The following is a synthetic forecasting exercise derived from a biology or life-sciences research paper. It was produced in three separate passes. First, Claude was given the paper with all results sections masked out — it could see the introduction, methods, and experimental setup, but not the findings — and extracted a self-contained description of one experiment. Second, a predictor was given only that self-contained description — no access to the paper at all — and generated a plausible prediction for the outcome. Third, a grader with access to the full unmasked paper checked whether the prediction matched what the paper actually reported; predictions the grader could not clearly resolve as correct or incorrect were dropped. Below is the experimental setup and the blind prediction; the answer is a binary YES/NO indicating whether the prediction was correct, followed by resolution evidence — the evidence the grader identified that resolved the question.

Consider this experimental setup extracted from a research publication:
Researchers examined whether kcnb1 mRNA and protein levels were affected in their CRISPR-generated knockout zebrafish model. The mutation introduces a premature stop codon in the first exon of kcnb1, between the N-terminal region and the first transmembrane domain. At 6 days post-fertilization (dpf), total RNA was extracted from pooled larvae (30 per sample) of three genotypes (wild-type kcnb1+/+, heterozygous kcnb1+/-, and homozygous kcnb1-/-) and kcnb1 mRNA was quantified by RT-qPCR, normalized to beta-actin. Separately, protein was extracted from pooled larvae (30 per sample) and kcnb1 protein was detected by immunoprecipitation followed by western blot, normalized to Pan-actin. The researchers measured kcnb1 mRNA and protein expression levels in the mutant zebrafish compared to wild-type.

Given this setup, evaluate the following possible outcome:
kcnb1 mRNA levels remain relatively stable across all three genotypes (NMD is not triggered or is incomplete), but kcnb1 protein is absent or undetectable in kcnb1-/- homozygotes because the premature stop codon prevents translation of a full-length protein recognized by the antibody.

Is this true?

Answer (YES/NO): NO